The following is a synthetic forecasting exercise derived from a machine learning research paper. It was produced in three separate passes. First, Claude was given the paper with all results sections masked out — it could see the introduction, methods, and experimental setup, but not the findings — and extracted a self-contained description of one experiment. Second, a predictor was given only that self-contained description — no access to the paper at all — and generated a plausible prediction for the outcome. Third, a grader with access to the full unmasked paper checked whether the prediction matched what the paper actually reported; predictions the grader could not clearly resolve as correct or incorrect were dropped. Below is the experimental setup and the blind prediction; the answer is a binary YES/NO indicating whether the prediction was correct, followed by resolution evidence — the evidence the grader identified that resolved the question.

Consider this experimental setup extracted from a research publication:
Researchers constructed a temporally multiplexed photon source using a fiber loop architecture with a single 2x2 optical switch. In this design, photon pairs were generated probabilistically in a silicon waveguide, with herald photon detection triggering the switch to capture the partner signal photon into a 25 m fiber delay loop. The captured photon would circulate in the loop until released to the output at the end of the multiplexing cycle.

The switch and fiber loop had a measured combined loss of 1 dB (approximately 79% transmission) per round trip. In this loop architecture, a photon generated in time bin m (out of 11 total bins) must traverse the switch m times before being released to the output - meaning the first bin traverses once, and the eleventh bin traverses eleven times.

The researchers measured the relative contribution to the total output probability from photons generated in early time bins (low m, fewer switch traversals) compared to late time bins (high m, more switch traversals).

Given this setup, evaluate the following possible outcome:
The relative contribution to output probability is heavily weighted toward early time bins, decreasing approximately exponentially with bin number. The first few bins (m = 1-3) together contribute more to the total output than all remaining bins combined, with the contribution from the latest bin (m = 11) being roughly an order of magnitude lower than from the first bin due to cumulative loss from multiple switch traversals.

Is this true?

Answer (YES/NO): YES